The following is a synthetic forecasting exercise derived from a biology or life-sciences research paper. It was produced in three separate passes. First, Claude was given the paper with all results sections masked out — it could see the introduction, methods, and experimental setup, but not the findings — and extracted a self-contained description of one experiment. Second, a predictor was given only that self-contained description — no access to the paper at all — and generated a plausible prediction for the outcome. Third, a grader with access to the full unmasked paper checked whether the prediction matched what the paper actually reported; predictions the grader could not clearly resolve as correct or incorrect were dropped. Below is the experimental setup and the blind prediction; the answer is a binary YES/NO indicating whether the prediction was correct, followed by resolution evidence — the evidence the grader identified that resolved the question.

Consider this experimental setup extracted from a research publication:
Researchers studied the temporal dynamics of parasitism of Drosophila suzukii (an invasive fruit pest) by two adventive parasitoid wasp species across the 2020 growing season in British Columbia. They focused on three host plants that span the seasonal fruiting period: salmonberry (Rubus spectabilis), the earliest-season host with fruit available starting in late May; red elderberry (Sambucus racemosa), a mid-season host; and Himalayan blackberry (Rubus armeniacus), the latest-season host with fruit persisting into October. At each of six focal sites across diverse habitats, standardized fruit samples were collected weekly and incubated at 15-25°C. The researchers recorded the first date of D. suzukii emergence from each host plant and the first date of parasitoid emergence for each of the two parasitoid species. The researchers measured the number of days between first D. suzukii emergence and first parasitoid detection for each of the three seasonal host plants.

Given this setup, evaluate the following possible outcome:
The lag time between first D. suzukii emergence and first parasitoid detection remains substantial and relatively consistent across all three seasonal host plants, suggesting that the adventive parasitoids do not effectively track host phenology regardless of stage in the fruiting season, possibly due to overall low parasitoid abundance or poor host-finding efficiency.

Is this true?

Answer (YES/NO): NO